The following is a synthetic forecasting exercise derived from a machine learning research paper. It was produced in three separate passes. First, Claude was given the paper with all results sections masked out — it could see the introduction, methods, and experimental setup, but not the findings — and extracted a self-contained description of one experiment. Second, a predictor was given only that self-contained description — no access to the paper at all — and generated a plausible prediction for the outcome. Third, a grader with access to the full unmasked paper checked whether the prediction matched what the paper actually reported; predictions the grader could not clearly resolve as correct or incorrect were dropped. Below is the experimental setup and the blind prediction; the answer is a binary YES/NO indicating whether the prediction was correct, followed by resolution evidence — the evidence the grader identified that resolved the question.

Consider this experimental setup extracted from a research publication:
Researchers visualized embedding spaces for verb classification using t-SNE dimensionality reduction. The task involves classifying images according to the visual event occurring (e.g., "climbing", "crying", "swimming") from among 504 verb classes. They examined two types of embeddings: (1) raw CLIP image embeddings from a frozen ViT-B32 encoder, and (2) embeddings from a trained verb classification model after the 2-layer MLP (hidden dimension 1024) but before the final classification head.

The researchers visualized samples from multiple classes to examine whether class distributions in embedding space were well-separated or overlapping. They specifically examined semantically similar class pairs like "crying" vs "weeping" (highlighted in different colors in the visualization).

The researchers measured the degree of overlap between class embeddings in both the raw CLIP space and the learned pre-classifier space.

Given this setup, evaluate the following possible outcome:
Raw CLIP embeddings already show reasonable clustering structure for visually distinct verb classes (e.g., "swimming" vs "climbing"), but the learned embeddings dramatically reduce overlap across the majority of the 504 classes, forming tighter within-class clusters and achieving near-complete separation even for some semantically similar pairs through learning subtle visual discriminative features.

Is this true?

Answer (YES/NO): NO